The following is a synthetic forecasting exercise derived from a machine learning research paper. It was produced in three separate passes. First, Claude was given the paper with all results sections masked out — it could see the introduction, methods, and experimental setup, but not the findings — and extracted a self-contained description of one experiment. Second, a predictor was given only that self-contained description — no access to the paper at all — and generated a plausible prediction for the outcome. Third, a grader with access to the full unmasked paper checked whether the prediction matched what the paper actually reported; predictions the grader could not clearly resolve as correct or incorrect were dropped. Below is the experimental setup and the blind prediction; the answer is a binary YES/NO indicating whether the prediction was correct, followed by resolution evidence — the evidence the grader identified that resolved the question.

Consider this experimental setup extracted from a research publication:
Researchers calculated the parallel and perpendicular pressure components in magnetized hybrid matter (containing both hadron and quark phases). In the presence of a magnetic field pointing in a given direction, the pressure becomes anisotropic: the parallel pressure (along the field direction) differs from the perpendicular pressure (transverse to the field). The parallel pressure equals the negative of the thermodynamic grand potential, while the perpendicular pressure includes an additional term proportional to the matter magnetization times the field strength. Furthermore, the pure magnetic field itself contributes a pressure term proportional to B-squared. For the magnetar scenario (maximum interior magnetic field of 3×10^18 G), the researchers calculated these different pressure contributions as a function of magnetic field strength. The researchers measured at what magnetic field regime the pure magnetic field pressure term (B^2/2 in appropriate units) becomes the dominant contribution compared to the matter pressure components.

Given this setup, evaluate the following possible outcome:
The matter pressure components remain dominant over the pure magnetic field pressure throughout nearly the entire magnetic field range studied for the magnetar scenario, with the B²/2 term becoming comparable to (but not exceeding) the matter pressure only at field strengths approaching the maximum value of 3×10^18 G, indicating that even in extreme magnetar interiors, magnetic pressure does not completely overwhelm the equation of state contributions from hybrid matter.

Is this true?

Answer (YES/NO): NO